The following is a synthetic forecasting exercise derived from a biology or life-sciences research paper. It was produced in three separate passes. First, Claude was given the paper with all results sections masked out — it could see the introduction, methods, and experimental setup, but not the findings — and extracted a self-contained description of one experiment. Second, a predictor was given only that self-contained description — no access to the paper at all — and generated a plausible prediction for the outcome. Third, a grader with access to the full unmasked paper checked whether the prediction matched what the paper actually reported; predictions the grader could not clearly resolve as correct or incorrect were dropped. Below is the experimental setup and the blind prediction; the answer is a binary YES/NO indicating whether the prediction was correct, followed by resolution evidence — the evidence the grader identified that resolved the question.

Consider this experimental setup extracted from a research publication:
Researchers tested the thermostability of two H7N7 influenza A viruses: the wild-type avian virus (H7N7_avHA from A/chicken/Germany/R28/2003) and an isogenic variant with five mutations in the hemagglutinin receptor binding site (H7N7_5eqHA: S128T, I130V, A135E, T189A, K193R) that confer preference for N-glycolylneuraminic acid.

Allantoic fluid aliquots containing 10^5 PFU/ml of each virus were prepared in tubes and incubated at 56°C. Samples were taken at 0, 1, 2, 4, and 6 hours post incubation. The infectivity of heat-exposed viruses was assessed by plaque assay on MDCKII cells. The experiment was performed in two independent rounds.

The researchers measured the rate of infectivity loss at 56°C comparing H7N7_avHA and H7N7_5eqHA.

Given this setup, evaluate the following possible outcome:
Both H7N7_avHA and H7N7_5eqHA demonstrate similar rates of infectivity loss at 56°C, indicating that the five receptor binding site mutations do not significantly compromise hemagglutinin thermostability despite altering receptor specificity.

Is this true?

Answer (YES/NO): YES